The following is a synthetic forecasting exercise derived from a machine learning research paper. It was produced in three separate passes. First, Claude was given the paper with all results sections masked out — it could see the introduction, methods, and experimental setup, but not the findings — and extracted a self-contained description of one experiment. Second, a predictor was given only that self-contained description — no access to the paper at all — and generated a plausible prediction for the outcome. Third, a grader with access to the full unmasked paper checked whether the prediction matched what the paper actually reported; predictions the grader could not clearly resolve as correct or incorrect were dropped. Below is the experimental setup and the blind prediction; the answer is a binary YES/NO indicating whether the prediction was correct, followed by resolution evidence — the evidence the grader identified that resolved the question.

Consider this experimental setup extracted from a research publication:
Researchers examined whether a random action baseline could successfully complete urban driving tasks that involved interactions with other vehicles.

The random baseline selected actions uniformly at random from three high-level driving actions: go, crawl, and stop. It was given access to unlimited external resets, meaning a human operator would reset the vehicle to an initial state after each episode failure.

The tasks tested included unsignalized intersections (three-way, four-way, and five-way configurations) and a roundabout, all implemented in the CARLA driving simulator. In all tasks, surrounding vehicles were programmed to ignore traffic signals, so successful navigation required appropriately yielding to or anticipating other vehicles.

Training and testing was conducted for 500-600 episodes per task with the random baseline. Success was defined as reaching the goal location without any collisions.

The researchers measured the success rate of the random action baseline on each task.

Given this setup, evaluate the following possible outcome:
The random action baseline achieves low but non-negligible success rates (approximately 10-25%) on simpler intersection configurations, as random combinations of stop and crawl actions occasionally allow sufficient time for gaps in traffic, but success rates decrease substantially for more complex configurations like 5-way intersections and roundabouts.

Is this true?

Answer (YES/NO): NO